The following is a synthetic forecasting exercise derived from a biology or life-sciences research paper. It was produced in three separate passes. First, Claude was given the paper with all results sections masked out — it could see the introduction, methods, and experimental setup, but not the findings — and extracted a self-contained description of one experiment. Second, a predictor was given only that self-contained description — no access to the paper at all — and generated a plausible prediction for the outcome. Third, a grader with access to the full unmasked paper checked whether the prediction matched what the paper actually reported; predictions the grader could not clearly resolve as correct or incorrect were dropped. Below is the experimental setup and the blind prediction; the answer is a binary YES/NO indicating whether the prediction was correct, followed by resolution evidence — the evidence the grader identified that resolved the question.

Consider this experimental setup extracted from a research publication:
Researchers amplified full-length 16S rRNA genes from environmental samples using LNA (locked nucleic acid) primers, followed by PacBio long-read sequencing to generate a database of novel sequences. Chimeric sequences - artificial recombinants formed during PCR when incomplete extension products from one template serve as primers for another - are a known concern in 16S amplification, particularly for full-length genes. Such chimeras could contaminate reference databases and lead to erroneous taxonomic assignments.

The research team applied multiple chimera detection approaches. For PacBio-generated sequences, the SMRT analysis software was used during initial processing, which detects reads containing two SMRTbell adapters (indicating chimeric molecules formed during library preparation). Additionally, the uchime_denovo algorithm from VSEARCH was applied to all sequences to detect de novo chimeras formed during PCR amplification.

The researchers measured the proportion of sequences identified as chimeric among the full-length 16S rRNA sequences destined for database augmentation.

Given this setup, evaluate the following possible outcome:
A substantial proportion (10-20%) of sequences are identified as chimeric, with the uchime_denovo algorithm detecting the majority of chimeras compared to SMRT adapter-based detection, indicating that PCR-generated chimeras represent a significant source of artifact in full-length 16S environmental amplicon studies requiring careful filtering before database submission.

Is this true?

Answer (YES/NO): NO